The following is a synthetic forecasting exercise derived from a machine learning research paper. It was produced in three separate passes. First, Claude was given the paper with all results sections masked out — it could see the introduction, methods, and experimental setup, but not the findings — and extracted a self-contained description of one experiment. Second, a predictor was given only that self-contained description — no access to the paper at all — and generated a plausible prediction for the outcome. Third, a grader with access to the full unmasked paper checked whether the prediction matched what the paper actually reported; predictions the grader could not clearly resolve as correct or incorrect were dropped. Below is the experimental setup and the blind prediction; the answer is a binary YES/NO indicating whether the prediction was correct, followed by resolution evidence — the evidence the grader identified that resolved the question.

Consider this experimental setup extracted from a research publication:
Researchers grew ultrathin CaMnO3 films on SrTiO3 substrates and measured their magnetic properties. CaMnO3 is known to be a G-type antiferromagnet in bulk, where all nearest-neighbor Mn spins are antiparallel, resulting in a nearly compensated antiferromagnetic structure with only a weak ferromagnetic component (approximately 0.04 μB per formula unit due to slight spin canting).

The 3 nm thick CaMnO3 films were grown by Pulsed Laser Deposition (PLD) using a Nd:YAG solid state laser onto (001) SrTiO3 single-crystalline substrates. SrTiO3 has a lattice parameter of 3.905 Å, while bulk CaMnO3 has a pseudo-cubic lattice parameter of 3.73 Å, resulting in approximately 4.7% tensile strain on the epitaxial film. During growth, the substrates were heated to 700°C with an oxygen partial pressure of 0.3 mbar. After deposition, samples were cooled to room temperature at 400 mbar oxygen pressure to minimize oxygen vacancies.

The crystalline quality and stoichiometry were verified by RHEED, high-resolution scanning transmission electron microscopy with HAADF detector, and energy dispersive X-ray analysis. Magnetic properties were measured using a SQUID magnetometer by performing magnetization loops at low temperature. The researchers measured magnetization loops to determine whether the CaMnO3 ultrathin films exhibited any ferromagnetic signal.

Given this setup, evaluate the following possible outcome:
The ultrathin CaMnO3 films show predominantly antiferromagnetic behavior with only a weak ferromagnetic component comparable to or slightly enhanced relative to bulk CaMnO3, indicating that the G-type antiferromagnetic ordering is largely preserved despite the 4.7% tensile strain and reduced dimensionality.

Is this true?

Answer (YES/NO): NO